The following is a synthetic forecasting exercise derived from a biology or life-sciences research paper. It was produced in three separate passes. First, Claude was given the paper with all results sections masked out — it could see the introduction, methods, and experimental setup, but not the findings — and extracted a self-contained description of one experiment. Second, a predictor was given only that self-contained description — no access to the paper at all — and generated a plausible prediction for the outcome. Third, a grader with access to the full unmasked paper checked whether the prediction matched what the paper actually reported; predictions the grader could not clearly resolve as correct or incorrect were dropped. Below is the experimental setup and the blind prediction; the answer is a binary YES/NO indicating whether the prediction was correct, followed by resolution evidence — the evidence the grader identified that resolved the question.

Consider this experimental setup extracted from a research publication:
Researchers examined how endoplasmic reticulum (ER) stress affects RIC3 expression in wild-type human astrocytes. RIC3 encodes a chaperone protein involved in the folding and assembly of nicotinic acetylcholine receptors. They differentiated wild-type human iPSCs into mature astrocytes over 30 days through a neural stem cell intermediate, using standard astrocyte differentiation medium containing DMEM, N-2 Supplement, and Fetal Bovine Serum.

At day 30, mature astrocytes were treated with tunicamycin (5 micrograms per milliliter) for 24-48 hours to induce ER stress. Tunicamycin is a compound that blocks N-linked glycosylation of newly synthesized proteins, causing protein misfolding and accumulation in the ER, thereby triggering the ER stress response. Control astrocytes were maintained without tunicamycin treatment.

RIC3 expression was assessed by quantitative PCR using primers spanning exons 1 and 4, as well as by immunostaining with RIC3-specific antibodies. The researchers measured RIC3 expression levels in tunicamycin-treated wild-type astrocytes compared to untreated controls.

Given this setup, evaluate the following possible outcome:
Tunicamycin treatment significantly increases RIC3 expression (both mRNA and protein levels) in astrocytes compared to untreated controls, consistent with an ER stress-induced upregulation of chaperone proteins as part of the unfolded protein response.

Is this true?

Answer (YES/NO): YES